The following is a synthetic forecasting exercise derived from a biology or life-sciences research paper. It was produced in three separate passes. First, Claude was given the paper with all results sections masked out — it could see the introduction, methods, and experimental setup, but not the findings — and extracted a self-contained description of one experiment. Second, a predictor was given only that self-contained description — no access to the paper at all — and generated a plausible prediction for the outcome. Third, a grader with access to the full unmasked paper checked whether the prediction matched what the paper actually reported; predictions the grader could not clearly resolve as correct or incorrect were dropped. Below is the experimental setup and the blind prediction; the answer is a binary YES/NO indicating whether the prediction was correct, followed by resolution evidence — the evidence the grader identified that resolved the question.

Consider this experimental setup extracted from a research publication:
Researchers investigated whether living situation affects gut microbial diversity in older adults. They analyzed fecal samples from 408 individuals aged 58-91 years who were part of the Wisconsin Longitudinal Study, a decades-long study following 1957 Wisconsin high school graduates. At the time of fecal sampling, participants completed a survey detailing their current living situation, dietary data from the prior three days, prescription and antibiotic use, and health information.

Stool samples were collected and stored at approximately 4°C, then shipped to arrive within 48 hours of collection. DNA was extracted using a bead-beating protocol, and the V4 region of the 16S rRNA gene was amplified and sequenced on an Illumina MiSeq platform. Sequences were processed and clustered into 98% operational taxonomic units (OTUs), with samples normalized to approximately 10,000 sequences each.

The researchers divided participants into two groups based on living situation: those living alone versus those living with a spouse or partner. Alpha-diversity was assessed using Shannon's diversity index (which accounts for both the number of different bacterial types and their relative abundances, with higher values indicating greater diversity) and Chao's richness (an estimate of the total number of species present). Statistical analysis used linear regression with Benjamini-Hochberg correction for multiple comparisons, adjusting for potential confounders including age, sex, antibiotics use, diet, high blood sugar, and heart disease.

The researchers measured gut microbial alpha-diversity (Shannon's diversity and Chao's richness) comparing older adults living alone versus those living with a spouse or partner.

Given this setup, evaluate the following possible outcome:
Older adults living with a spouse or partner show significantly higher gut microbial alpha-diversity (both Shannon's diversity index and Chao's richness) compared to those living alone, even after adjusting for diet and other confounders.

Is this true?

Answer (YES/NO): YES